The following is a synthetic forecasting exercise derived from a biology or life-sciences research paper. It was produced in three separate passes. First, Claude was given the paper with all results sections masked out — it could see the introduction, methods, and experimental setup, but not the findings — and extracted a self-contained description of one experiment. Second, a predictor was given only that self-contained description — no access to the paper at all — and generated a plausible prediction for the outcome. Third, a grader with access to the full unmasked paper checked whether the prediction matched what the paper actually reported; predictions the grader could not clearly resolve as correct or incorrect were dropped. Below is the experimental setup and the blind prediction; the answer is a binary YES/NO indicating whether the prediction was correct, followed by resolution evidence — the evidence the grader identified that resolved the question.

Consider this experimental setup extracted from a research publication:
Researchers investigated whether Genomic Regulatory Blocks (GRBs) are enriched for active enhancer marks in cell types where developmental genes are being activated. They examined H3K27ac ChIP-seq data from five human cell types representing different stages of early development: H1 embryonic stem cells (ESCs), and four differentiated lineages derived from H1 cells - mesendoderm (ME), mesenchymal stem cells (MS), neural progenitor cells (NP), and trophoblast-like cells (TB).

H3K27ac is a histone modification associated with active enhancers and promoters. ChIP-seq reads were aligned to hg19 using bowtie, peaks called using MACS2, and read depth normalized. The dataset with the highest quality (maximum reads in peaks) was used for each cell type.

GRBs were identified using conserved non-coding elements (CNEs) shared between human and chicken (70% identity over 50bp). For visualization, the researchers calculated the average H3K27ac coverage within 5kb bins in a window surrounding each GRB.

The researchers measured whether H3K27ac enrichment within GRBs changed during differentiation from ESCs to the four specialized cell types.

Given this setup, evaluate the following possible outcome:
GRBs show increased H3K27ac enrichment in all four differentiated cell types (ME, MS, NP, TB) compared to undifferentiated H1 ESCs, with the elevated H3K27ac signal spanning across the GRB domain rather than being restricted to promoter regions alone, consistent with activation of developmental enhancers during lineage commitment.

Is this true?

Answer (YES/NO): NO